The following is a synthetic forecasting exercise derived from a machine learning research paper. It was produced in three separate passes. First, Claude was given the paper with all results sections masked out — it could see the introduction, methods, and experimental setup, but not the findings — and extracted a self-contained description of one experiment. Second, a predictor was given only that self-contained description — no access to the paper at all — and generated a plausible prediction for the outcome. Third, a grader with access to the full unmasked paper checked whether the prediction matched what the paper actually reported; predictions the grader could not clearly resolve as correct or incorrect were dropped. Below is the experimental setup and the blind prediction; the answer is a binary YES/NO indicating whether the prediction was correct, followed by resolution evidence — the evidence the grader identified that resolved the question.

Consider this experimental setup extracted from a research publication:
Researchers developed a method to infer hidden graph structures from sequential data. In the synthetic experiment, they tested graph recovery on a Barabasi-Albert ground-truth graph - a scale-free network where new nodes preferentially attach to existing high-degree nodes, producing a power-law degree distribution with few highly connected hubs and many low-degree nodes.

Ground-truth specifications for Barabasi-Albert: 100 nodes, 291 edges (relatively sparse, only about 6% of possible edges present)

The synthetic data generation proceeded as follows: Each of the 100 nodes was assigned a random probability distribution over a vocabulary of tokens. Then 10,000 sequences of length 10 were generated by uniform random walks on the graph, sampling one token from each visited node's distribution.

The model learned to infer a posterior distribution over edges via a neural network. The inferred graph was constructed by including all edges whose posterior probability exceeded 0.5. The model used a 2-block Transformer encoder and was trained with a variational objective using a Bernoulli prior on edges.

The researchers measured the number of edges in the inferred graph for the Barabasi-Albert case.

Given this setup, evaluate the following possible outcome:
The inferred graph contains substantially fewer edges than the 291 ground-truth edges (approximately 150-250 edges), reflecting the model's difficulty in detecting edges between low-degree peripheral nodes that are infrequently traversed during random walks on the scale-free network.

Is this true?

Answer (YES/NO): NO